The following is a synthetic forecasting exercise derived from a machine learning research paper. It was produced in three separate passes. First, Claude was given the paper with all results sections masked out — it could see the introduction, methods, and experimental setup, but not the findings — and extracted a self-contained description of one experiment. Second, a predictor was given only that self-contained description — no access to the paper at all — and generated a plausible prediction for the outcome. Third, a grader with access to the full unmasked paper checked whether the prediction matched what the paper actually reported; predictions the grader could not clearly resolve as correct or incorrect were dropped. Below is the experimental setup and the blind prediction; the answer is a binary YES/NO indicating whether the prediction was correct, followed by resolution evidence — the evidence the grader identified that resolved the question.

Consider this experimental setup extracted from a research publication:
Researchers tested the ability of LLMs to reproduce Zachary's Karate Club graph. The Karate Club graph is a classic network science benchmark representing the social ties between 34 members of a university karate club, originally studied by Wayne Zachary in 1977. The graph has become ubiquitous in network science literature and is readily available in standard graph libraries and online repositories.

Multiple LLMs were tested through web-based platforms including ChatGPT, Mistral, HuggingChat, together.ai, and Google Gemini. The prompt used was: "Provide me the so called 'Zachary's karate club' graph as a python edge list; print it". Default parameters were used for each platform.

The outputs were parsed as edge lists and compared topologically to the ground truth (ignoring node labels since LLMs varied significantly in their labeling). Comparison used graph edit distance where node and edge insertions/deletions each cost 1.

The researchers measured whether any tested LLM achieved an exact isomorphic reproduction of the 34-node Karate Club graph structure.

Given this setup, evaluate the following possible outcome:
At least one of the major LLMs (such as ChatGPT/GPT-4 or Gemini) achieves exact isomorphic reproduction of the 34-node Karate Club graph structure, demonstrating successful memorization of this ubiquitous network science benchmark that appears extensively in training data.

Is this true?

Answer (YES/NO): NO